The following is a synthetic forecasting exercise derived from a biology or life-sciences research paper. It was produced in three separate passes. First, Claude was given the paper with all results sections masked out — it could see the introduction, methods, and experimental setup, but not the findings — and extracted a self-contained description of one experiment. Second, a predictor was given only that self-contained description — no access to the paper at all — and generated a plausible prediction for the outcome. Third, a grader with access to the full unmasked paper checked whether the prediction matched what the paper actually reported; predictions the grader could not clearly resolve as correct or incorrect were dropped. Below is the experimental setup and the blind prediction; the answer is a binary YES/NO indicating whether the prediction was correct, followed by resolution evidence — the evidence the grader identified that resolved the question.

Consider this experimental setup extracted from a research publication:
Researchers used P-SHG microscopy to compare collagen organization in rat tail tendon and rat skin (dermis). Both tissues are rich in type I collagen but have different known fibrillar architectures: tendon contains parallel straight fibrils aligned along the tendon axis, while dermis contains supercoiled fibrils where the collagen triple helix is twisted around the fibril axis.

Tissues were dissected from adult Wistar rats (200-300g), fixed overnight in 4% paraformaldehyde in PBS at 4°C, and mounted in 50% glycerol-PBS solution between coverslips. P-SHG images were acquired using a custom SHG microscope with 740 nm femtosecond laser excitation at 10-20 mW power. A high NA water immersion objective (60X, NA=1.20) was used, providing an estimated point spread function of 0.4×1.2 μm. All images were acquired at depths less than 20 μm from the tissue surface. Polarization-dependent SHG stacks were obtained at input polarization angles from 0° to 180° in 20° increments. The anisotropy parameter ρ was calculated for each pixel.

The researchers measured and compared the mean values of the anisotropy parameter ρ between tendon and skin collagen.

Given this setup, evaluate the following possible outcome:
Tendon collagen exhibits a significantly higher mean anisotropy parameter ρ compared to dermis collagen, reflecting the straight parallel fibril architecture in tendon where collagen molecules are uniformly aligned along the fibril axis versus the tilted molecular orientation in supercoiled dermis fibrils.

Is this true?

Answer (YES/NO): NO